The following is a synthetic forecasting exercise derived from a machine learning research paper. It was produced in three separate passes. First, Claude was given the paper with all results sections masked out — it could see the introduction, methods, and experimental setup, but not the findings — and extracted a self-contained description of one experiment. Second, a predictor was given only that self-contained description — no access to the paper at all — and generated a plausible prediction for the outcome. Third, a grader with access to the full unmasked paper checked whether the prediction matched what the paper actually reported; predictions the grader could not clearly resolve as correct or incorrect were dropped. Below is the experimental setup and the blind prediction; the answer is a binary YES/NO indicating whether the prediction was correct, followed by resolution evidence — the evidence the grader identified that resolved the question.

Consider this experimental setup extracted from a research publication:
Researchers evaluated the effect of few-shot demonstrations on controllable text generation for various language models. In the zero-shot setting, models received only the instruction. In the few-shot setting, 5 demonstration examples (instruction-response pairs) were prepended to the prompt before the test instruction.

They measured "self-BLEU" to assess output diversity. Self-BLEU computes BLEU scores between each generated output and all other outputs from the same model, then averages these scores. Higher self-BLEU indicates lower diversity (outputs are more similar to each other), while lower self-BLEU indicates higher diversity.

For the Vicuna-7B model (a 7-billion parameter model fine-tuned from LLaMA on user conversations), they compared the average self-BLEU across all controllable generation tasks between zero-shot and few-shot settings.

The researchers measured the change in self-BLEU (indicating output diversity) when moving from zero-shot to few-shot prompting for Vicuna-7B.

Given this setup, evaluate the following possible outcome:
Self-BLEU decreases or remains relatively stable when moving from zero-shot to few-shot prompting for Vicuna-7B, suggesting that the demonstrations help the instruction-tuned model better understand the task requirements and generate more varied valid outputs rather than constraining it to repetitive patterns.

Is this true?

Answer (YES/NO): NO